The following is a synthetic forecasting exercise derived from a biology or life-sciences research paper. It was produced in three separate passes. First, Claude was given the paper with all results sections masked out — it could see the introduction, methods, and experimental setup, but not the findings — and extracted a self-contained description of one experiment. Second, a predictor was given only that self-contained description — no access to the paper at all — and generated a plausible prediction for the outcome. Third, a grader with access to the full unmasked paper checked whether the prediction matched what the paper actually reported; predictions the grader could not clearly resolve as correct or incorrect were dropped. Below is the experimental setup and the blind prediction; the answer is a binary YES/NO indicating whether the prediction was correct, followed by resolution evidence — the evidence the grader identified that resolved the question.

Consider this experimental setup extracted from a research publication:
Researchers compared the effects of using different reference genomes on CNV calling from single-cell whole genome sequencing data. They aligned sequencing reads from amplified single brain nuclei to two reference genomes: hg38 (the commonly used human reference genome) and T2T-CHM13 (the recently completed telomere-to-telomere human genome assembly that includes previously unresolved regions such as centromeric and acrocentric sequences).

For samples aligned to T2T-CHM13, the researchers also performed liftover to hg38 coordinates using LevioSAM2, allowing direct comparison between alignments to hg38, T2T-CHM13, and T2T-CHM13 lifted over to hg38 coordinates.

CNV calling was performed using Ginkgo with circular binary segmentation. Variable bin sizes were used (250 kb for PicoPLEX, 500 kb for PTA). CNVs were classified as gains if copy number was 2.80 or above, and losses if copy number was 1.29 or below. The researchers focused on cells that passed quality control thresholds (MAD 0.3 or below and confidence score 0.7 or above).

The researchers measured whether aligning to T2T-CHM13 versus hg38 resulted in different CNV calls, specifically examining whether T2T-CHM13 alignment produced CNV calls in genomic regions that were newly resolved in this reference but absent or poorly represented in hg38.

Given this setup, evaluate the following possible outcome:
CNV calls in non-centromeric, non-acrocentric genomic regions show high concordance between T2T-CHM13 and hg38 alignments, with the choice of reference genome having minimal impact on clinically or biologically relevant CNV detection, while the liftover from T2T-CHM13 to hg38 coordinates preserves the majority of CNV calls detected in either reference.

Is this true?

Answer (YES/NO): NO